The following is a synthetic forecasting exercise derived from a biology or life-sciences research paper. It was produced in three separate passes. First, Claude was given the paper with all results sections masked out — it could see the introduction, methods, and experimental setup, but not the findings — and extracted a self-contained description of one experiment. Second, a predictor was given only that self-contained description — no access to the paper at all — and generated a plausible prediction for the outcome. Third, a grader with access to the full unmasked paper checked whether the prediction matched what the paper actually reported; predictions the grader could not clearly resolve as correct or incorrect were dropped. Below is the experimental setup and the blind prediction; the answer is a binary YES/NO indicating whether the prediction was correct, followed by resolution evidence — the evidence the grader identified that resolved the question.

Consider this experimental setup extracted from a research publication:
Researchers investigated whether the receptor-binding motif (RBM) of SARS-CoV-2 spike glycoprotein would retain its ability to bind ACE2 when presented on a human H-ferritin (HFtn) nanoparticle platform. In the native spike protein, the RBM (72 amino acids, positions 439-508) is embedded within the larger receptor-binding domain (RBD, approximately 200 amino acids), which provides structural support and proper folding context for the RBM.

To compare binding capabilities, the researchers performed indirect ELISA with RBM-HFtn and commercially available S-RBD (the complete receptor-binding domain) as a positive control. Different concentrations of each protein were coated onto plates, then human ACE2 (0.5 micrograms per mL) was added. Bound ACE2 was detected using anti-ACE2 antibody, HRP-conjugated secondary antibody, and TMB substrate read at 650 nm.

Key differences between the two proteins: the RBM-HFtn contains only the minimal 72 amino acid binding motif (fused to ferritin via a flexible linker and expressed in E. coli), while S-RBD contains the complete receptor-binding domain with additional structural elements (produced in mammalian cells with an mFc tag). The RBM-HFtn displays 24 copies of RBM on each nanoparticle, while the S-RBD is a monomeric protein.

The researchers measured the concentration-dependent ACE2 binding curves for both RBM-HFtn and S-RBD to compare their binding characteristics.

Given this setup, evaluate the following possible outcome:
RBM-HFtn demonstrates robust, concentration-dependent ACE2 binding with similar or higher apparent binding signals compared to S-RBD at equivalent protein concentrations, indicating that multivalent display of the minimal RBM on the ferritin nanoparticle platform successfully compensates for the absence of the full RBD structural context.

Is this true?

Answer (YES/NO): NO